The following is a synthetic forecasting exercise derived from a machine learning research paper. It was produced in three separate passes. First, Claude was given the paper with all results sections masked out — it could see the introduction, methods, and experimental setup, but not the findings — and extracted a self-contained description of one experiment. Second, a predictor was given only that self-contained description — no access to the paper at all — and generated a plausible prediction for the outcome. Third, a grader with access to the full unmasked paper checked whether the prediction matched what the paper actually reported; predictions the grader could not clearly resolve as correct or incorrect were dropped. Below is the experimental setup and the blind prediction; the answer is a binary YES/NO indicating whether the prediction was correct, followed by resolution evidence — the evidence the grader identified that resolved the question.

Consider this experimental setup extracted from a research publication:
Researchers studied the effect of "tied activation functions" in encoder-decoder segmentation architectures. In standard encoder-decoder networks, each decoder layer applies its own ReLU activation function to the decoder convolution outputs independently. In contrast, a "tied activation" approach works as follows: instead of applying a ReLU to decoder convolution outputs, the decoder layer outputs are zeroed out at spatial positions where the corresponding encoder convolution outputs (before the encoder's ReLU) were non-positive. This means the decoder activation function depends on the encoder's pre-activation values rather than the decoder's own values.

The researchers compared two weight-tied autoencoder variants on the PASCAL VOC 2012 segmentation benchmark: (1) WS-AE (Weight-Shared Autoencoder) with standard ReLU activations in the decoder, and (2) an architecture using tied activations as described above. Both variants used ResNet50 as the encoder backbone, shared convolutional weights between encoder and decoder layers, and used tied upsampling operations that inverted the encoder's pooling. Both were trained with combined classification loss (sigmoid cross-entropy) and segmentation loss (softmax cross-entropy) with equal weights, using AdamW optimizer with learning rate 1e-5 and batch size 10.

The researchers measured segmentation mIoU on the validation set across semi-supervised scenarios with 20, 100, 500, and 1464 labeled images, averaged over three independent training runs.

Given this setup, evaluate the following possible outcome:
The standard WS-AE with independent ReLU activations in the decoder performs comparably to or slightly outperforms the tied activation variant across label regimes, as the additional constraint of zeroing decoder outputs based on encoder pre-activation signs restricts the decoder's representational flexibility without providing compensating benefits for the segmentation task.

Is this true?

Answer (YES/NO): NO